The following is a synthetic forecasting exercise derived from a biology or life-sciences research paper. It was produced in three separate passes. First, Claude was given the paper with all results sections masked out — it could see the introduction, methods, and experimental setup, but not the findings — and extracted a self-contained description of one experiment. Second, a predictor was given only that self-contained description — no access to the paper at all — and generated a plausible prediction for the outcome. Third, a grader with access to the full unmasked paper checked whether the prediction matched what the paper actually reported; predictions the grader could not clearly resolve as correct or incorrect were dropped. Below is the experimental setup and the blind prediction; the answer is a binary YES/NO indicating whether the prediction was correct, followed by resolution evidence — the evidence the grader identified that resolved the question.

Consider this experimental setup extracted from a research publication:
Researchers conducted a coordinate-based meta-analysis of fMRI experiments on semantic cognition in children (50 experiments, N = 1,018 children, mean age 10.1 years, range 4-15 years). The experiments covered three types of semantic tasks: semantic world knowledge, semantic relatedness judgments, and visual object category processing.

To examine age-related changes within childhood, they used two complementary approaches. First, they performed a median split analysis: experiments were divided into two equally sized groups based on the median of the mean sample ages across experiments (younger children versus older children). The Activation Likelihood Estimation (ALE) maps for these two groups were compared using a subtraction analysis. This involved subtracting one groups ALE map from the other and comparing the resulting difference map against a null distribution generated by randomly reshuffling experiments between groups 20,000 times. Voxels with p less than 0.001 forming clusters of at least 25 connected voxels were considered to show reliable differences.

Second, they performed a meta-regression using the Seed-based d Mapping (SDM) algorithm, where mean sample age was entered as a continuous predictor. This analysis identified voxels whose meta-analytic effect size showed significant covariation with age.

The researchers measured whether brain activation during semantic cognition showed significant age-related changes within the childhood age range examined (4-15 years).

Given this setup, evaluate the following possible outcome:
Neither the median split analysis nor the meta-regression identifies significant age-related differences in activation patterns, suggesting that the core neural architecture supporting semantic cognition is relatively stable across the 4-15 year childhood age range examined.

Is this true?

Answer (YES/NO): NO